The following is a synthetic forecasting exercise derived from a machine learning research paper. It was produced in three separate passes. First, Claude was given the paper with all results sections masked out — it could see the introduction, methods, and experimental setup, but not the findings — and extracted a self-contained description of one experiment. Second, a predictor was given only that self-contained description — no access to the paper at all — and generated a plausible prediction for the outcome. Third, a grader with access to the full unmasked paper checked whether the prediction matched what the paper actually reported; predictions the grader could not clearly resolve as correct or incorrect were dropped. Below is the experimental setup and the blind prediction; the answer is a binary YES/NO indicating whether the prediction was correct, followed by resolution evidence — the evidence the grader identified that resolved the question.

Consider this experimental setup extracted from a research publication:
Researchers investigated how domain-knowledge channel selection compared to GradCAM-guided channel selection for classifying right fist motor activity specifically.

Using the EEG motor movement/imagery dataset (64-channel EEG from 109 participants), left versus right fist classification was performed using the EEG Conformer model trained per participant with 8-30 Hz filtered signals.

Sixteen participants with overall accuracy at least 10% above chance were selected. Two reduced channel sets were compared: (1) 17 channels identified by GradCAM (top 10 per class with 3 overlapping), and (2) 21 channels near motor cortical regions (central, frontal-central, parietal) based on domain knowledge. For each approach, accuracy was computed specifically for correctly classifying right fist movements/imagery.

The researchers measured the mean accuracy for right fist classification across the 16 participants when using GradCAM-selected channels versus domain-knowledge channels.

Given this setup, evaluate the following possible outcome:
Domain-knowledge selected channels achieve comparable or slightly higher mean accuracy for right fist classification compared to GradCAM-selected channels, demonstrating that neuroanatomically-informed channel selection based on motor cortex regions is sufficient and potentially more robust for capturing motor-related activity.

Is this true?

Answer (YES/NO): NO